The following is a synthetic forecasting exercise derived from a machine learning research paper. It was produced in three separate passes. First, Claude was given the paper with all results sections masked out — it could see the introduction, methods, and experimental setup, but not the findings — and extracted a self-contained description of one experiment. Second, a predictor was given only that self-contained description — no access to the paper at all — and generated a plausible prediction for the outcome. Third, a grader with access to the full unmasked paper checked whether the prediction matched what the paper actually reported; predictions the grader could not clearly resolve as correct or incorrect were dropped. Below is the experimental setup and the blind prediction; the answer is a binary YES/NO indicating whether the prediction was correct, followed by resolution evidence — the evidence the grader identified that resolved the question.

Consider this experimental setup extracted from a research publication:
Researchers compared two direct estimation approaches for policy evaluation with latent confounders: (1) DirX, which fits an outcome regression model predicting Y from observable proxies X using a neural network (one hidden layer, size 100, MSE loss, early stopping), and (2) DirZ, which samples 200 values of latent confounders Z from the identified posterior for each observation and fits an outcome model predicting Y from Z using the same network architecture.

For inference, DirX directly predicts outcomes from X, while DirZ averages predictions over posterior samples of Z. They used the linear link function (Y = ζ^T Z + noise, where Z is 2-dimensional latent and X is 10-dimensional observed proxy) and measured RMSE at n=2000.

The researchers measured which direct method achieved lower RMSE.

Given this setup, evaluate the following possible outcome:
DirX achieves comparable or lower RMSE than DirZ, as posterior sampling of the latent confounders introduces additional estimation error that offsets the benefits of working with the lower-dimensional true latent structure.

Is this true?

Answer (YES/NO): YES